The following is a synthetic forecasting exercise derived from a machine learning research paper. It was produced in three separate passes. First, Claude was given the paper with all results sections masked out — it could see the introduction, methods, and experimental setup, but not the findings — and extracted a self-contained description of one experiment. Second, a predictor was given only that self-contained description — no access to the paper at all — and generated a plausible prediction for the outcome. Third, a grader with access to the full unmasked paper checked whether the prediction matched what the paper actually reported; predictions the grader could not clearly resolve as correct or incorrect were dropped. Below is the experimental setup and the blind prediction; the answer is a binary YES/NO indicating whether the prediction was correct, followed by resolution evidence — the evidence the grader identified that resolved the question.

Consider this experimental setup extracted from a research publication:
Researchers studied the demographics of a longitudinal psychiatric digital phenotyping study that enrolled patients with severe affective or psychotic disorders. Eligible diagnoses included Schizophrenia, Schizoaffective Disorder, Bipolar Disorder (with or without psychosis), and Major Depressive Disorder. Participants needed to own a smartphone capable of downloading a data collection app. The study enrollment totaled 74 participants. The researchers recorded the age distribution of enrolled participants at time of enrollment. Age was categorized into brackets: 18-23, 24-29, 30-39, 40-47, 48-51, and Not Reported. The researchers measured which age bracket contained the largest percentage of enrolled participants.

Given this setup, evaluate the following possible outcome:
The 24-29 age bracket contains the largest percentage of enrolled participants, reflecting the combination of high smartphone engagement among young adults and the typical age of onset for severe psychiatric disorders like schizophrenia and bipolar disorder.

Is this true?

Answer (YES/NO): YES